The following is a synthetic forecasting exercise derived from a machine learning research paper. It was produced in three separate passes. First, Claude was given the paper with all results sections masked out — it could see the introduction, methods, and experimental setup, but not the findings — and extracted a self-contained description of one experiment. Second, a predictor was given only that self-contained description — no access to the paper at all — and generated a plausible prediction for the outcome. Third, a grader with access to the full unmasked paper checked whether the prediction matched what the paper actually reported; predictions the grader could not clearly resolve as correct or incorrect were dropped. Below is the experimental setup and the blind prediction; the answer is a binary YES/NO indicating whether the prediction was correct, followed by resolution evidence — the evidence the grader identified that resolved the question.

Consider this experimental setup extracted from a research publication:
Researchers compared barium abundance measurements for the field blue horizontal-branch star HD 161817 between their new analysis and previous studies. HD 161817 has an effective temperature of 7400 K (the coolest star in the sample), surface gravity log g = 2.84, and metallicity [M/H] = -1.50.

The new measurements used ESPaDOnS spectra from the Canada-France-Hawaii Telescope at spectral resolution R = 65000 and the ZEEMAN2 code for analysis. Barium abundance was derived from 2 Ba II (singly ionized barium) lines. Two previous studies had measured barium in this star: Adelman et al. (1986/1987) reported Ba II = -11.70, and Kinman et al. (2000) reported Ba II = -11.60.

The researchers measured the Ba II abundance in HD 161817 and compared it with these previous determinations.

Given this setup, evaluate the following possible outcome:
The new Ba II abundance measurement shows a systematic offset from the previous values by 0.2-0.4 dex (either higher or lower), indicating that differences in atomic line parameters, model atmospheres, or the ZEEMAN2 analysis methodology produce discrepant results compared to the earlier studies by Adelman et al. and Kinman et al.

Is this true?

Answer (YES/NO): NO